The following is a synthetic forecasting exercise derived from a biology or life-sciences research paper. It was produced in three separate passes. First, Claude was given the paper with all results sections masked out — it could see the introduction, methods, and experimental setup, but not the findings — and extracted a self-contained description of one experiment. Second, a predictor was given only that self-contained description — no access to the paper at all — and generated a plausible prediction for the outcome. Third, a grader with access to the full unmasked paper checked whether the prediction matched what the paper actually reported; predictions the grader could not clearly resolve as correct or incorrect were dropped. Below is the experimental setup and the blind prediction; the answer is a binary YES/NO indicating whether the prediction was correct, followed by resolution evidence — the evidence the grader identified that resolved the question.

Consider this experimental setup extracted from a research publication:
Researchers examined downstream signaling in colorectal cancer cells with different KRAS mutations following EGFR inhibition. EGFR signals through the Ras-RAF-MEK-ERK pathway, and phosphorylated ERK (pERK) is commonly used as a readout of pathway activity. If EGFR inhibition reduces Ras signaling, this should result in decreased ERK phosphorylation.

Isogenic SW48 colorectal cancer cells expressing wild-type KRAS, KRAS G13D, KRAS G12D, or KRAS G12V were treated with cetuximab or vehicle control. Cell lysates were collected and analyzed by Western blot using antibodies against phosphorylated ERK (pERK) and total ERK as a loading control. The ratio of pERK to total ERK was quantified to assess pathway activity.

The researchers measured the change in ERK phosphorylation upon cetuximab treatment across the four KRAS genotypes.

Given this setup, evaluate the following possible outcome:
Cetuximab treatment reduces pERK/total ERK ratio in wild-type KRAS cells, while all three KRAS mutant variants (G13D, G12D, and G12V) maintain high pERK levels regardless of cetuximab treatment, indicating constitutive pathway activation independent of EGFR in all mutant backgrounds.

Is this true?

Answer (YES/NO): NO